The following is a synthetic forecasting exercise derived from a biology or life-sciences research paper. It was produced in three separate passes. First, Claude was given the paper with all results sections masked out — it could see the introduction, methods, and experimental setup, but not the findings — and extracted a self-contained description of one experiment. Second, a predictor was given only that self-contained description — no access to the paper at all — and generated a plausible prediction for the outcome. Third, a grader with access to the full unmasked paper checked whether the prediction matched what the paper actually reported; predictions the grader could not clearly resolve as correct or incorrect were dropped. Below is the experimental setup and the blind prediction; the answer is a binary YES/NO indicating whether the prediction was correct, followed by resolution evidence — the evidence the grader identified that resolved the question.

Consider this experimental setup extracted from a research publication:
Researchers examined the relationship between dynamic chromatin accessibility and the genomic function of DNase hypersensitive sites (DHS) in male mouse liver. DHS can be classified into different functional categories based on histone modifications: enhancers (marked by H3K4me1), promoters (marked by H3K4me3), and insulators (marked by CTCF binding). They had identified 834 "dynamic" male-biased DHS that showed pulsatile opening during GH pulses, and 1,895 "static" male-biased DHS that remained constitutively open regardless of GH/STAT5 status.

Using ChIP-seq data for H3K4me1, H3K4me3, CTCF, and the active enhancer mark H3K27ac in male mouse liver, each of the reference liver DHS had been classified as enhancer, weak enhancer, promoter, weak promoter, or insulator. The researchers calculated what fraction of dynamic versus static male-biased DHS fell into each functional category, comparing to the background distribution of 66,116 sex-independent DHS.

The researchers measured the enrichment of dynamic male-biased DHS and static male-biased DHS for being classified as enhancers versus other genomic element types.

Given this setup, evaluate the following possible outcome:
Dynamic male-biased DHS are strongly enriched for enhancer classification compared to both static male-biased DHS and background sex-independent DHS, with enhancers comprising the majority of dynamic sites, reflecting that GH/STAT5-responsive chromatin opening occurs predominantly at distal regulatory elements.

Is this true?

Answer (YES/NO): NO